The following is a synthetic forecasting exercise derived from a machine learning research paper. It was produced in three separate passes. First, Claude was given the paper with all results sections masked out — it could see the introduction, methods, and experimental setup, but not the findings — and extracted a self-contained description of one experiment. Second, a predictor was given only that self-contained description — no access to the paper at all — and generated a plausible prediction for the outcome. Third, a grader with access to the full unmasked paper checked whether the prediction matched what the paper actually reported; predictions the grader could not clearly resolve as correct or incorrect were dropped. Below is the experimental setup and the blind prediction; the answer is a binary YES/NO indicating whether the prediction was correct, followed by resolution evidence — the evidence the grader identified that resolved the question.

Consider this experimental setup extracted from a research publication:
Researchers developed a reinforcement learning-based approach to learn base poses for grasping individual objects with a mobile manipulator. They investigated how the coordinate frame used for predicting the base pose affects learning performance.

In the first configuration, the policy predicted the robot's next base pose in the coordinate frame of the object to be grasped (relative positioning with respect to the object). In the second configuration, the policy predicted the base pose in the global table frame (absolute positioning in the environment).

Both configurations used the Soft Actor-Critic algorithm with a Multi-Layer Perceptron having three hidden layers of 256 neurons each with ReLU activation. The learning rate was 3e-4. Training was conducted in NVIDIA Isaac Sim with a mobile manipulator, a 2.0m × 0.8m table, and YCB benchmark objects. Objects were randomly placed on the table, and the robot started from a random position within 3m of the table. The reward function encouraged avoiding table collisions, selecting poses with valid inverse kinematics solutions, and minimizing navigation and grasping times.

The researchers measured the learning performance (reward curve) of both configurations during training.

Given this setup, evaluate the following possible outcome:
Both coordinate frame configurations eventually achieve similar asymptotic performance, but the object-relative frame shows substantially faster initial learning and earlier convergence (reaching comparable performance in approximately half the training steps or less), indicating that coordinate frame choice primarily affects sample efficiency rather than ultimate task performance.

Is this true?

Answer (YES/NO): NO